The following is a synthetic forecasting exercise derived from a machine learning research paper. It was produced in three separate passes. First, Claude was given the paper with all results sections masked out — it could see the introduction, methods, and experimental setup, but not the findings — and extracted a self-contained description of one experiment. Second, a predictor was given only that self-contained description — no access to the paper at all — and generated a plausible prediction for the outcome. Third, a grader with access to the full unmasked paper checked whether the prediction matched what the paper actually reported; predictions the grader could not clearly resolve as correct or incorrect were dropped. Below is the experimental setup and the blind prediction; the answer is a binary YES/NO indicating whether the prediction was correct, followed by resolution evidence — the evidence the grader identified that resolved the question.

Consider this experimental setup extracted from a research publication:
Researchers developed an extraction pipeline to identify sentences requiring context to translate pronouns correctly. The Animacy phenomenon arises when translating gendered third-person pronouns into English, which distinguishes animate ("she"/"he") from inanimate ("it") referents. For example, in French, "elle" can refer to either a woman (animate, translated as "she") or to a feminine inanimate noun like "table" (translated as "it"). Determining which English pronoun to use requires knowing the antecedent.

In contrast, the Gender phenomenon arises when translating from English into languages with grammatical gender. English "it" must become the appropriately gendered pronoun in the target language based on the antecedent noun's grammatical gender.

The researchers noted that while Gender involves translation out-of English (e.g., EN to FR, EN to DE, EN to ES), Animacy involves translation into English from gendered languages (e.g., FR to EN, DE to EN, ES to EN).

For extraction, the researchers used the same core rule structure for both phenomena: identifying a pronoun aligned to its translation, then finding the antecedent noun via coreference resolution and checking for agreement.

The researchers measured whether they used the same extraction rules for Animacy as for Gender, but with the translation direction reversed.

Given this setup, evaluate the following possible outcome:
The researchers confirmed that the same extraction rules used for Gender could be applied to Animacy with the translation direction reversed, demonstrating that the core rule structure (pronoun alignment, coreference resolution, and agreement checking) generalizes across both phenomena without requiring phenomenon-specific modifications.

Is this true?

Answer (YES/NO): YES